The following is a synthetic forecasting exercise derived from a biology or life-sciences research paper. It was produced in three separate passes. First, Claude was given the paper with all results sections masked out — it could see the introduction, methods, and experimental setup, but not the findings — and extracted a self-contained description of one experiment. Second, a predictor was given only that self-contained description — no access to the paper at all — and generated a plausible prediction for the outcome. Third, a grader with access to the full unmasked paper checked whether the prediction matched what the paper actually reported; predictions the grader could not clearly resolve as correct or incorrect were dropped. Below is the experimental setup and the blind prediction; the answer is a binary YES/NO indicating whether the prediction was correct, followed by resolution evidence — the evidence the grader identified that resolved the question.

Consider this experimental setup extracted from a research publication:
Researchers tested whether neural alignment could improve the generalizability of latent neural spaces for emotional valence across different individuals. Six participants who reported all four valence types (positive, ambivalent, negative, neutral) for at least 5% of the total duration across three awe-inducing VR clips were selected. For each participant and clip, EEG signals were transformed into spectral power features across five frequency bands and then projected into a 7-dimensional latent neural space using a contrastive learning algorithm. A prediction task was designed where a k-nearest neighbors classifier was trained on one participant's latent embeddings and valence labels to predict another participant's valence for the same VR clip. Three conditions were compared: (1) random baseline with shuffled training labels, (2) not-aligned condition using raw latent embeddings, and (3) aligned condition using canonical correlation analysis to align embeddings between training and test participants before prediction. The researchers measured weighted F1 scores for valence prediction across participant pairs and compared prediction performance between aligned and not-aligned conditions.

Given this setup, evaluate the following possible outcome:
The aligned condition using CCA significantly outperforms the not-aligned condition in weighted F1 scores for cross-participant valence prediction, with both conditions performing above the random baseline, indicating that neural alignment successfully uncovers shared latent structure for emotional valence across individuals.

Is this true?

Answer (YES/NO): YES